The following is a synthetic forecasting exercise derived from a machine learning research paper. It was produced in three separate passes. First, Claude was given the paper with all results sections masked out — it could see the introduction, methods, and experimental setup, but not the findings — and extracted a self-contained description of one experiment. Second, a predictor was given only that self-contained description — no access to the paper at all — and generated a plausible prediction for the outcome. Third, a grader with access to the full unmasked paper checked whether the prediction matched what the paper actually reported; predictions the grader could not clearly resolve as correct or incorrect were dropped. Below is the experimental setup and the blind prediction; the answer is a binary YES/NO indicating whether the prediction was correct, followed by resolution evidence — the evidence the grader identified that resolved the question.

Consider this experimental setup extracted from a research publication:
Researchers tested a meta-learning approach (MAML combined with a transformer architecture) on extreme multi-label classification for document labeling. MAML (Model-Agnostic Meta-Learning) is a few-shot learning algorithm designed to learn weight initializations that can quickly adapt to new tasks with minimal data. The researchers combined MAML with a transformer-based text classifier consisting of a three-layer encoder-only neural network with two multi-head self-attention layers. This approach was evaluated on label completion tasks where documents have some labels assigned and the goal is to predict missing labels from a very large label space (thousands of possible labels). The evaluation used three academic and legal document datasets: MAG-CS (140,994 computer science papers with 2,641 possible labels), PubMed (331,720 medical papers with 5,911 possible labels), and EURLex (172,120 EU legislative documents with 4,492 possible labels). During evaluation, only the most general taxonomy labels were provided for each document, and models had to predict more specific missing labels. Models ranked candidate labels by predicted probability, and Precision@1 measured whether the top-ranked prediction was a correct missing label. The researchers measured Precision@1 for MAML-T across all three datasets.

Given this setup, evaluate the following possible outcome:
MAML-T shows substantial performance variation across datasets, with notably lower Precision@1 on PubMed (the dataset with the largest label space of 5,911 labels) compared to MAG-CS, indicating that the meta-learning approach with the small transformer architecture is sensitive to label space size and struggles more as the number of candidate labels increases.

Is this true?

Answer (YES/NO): NO